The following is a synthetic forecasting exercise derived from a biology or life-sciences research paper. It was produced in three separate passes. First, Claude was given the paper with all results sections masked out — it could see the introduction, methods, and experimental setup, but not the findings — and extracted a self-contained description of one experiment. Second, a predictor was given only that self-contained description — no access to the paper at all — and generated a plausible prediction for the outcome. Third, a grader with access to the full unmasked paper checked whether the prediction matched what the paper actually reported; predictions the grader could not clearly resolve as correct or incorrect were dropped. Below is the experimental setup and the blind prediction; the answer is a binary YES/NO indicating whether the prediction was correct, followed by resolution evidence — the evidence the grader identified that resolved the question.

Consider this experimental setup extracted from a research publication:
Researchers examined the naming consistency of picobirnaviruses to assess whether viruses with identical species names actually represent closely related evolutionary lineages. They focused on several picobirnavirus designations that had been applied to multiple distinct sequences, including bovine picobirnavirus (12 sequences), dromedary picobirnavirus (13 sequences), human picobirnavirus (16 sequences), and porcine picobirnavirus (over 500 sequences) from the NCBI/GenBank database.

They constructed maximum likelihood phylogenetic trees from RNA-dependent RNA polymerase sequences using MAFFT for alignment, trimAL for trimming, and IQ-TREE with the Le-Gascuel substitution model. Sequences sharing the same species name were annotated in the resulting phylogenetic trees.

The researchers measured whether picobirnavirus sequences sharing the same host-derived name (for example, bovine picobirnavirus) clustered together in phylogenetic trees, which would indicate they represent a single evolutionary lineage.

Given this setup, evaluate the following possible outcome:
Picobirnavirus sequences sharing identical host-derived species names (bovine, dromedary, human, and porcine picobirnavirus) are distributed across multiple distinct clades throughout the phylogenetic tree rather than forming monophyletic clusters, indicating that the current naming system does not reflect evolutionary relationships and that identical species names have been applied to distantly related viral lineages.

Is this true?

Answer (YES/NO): YES